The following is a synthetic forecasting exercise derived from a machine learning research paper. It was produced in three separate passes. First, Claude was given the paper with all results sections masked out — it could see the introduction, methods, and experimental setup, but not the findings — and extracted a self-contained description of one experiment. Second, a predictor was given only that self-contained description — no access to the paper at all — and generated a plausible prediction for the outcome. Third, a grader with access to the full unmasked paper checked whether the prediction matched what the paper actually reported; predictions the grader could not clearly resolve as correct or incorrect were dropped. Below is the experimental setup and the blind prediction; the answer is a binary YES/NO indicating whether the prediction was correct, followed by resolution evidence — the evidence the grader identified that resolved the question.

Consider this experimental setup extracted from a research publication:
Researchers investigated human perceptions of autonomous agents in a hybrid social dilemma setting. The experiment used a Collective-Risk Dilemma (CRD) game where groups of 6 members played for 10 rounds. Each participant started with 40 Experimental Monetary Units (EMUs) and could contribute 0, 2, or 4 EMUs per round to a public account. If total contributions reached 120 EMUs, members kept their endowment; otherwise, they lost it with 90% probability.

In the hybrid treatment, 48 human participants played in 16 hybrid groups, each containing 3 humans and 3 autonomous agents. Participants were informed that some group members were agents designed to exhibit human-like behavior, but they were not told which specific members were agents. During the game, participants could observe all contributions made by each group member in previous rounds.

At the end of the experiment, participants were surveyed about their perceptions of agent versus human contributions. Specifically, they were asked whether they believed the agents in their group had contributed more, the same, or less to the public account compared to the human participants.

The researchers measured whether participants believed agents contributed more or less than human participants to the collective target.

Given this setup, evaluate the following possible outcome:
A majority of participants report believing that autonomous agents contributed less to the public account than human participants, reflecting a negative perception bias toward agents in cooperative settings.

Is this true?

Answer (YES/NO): YES